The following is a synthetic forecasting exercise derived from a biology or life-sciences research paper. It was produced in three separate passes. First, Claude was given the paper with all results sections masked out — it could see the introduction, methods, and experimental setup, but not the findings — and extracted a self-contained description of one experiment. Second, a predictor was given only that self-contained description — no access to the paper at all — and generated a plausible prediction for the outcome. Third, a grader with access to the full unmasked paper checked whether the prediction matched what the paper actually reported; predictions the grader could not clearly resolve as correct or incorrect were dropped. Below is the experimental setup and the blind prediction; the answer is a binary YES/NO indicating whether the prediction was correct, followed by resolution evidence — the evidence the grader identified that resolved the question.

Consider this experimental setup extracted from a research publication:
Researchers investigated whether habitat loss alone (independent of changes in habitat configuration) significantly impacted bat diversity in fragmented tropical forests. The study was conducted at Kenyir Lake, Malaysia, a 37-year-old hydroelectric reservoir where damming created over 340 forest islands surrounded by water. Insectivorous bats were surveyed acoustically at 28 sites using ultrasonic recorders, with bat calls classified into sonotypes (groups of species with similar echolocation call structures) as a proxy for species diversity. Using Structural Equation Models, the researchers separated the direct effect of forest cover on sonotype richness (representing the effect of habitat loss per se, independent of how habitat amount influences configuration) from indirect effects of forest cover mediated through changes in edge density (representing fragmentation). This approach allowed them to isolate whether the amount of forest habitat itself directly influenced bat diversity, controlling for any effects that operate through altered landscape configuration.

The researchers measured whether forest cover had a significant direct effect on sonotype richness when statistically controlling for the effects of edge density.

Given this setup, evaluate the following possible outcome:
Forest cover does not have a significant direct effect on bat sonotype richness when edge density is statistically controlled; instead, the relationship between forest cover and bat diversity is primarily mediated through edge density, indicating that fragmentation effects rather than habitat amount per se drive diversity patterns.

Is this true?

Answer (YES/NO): NO